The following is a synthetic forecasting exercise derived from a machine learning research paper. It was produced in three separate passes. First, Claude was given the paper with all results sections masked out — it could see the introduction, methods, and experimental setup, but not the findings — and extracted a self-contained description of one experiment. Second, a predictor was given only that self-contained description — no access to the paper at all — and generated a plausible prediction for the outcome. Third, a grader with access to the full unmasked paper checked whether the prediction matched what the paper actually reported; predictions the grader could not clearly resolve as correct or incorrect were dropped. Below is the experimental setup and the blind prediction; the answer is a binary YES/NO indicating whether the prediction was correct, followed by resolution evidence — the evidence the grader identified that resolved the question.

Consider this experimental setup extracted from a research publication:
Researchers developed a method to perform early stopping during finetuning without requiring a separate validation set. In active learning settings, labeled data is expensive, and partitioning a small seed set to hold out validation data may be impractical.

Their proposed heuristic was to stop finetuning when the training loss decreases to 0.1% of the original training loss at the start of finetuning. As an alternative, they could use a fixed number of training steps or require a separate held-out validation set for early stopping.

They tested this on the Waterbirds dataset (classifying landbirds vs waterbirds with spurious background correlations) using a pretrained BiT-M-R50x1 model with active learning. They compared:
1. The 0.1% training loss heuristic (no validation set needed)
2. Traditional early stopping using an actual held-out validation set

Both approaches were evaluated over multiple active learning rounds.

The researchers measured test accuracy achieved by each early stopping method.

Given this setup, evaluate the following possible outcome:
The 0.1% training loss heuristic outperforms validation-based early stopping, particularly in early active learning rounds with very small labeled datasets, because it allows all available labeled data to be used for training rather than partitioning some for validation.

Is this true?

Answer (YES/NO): NO